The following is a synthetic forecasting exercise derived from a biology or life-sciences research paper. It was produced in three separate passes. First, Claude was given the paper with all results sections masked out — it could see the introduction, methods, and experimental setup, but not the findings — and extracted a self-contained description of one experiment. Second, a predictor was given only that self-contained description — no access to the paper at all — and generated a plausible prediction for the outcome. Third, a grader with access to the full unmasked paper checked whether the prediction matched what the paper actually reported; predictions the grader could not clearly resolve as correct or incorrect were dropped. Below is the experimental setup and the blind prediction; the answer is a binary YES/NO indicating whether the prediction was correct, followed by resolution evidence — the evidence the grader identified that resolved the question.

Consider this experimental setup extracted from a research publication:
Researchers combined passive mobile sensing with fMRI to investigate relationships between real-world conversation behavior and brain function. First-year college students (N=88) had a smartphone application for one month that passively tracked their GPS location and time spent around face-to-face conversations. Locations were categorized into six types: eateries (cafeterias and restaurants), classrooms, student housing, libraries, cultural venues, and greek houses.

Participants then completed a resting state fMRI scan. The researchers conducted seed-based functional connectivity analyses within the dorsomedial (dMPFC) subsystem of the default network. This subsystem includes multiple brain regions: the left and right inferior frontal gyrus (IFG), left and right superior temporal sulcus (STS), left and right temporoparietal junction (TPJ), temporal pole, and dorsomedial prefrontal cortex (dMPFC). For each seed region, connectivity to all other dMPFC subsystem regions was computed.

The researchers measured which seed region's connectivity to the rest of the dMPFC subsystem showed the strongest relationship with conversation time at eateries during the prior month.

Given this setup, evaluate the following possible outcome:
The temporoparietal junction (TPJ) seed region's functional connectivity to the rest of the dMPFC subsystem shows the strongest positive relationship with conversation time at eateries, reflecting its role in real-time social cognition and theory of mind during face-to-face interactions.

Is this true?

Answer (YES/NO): NO